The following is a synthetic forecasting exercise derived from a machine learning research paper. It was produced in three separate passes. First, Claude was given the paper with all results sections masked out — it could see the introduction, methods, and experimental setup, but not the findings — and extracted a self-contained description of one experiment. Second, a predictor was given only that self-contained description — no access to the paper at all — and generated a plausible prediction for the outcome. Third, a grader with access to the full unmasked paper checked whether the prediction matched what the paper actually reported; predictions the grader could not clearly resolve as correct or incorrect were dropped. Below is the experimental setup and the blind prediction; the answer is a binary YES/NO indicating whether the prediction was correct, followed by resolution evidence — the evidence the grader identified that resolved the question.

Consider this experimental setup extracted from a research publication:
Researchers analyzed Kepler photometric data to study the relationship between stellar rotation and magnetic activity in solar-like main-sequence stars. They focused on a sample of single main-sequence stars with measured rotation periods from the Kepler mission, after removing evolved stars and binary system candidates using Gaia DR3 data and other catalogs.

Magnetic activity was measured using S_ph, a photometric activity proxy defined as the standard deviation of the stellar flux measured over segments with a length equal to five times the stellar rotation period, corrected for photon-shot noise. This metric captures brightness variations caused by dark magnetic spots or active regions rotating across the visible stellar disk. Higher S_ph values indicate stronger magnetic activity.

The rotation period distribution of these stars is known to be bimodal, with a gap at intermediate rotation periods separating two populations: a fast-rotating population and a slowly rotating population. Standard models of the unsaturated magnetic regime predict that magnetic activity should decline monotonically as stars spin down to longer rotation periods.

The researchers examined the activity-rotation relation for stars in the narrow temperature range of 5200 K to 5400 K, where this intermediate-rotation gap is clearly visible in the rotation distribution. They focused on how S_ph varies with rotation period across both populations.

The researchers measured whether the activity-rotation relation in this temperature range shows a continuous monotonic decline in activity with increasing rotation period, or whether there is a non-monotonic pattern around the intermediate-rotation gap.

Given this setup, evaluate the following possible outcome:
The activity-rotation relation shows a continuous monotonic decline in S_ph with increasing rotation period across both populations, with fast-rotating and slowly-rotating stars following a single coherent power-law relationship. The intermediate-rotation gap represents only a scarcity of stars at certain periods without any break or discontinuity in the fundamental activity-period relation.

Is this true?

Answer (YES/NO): NO